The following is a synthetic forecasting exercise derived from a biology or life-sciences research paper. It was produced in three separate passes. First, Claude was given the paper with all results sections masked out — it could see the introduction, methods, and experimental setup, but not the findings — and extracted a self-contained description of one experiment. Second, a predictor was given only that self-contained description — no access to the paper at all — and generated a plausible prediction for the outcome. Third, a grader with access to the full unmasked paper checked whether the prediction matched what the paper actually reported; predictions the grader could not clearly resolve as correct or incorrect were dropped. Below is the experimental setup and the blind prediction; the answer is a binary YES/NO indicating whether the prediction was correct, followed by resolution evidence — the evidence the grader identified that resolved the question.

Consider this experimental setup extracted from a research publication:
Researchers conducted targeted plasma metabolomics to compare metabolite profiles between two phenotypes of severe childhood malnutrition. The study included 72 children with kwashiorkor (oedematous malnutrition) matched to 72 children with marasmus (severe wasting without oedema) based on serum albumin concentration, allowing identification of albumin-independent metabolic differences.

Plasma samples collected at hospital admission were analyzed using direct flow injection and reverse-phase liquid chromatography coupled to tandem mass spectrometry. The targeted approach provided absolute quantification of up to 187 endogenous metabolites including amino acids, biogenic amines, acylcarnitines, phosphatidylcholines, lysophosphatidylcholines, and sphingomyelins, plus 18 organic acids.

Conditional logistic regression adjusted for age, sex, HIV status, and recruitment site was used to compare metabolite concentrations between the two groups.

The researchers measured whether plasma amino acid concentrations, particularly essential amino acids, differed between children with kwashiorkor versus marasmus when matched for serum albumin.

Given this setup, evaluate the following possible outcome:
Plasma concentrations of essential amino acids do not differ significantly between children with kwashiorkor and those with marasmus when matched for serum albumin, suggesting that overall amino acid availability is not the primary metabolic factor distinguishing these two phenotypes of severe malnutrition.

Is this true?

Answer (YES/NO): NO